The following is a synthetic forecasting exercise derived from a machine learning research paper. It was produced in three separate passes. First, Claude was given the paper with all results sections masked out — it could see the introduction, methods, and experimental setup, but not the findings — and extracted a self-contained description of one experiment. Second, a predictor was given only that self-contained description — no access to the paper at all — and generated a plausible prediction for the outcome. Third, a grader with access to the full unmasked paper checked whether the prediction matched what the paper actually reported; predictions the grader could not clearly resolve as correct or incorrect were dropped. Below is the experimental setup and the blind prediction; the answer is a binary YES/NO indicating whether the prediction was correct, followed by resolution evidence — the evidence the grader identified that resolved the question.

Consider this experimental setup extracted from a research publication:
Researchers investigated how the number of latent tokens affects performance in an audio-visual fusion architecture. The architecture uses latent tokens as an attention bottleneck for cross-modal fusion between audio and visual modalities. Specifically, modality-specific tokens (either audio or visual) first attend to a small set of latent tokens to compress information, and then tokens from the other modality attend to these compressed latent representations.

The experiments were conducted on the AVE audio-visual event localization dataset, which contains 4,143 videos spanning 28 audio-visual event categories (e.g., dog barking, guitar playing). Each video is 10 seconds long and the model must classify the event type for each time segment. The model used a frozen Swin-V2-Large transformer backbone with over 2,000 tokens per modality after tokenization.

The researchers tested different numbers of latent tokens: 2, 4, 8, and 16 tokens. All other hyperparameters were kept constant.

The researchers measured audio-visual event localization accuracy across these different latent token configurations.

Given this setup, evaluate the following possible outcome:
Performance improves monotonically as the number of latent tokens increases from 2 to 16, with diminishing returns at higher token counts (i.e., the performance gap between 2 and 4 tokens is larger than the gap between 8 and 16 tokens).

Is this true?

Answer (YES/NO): NO